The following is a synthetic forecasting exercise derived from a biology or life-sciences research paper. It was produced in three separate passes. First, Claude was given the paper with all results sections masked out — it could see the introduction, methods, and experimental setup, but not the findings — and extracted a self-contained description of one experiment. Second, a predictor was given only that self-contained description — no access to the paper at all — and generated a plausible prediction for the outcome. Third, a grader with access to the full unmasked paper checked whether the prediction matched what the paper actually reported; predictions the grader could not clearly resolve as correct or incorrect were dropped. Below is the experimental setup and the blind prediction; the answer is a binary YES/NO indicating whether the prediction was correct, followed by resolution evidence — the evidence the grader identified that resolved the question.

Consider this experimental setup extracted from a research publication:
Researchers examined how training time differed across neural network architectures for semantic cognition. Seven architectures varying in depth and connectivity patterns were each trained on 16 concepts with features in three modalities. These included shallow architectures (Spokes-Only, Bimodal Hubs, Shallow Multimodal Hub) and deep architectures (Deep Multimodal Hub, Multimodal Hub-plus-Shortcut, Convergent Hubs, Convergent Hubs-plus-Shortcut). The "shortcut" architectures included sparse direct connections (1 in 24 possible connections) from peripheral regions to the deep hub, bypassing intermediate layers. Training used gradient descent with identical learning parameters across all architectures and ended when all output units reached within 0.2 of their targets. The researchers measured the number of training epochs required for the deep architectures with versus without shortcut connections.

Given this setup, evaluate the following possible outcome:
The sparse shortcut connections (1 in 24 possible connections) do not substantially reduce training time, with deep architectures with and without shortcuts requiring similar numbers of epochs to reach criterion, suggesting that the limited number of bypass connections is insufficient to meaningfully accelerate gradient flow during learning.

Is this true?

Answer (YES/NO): NO